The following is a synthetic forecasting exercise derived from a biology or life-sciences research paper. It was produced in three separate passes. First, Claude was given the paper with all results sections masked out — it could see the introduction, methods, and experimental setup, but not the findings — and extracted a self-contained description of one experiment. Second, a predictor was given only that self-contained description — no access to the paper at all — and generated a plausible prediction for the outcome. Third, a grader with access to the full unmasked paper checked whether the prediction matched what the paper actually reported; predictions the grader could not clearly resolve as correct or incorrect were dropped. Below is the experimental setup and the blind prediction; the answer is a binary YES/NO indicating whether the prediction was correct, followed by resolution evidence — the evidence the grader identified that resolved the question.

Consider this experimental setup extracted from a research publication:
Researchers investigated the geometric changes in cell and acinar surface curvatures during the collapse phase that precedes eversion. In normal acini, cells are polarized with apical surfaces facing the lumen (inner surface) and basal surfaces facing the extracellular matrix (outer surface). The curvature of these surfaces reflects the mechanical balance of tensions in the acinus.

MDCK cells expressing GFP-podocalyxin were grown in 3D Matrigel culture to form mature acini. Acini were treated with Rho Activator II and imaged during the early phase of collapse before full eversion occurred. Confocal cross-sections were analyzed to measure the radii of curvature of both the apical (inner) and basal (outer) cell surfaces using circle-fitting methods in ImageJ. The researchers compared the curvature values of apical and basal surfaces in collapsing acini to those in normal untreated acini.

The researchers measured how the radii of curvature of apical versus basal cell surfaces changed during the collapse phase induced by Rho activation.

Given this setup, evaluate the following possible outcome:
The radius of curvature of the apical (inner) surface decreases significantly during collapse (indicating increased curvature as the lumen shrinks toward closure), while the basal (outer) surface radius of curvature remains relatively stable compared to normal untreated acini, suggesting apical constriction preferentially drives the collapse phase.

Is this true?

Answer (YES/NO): NO